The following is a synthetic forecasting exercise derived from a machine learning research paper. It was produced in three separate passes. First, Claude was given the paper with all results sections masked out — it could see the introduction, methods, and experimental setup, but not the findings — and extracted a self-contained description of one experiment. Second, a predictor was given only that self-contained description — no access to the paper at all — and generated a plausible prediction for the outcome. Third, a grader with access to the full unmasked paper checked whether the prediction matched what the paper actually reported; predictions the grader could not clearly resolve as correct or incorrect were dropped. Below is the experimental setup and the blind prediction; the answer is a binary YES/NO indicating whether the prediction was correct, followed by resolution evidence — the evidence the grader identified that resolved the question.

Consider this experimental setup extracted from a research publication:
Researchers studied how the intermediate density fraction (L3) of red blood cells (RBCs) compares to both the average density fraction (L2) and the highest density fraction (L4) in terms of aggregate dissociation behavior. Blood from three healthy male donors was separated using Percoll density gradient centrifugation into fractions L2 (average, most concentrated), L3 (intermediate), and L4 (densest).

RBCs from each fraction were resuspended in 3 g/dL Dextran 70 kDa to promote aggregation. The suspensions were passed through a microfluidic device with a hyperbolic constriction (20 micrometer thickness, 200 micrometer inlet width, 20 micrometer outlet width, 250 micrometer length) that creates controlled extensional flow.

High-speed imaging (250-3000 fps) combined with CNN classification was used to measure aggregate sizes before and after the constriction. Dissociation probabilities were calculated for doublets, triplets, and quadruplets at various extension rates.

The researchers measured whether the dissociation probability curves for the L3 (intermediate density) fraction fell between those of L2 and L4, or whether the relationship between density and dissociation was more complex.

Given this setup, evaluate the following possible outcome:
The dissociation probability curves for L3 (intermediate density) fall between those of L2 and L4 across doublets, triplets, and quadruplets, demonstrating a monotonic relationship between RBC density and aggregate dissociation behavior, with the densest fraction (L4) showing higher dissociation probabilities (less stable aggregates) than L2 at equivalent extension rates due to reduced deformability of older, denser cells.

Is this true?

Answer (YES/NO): NO